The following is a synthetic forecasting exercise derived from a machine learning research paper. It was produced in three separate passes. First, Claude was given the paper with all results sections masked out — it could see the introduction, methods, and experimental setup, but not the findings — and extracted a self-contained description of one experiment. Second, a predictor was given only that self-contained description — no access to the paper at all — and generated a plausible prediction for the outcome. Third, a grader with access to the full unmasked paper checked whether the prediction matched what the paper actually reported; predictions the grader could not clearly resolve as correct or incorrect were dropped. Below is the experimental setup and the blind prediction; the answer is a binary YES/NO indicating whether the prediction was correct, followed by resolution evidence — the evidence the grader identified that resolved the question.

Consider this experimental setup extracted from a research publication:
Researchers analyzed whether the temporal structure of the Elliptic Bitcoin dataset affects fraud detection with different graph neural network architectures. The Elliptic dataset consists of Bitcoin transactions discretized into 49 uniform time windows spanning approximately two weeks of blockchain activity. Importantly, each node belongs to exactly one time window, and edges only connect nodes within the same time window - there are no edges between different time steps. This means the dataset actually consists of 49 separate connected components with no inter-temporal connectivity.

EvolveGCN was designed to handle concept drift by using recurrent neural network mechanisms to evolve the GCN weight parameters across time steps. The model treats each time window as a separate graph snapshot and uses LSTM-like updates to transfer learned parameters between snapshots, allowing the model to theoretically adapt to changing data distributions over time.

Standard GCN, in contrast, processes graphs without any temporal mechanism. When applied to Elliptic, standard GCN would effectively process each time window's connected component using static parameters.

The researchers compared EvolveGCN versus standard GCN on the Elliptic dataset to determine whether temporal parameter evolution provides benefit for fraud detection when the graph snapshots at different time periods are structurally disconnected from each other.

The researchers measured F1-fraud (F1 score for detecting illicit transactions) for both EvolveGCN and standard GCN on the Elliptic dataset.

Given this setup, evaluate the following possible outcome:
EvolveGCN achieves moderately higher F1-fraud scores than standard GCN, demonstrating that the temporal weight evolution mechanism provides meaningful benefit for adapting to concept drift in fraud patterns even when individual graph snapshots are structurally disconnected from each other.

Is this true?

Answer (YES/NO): YES